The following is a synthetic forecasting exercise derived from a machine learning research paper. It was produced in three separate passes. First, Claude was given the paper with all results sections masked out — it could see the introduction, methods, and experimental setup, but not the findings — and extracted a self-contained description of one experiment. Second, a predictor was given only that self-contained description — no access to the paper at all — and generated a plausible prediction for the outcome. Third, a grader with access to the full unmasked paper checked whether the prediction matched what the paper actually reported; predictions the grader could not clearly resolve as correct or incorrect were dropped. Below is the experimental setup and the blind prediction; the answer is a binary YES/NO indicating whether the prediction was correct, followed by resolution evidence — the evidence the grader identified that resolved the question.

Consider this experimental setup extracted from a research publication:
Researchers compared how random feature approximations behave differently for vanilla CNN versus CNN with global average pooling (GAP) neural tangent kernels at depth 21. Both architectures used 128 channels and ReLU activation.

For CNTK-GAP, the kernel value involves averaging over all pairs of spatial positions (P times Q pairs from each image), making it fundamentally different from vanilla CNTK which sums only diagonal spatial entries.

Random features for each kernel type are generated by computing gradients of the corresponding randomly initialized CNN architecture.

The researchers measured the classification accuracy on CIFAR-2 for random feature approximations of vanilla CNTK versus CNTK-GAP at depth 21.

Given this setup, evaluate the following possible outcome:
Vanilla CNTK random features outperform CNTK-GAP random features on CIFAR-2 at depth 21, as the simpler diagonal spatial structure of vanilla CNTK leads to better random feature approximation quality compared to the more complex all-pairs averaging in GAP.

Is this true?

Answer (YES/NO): NO